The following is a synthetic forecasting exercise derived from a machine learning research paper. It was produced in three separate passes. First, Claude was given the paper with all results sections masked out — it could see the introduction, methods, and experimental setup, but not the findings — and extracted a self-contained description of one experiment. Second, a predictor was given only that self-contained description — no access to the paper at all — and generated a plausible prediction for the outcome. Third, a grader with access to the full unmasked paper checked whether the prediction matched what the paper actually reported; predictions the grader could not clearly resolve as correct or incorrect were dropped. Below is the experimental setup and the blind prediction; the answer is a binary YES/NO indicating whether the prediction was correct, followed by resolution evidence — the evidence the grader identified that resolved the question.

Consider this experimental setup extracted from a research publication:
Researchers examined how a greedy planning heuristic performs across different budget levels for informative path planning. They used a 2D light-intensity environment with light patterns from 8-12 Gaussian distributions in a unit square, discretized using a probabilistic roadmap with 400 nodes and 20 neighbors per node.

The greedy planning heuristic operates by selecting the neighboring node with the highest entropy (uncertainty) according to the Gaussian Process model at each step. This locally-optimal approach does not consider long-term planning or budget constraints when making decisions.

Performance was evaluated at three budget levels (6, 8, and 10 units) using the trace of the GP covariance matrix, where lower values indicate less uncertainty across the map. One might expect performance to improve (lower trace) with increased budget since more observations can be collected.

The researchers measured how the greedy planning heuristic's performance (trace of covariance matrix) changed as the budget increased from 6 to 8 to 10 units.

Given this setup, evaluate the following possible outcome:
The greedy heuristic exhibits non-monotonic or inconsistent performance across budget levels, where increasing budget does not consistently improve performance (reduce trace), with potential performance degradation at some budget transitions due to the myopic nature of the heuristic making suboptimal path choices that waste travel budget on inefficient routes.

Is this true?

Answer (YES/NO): NO